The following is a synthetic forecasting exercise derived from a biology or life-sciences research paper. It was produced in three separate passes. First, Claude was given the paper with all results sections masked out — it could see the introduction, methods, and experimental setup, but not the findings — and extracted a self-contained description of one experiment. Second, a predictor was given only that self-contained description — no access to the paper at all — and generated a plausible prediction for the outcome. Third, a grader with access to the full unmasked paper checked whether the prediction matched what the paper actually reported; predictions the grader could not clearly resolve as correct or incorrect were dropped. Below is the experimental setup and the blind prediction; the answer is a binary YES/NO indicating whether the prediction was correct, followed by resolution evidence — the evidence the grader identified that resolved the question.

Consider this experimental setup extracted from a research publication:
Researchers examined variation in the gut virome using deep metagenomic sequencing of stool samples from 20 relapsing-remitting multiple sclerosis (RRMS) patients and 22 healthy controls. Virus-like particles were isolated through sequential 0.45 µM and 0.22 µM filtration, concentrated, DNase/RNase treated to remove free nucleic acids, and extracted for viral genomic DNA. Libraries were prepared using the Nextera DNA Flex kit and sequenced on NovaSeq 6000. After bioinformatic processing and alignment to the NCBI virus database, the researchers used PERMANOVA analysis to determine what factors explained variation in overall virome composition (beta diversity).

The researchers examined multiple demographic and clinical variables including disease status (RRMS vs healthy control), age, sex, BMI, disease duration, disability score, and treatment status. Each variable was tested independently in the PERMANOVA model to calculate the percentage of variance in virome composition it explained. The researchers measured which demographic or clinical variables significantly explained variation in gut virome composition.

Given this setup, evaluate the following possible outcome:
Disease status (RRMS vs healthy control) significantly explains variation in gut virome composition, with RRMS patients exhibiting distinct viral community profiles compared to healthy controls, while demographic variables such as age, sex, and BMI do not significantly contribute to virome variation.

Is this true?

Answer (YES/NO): NO